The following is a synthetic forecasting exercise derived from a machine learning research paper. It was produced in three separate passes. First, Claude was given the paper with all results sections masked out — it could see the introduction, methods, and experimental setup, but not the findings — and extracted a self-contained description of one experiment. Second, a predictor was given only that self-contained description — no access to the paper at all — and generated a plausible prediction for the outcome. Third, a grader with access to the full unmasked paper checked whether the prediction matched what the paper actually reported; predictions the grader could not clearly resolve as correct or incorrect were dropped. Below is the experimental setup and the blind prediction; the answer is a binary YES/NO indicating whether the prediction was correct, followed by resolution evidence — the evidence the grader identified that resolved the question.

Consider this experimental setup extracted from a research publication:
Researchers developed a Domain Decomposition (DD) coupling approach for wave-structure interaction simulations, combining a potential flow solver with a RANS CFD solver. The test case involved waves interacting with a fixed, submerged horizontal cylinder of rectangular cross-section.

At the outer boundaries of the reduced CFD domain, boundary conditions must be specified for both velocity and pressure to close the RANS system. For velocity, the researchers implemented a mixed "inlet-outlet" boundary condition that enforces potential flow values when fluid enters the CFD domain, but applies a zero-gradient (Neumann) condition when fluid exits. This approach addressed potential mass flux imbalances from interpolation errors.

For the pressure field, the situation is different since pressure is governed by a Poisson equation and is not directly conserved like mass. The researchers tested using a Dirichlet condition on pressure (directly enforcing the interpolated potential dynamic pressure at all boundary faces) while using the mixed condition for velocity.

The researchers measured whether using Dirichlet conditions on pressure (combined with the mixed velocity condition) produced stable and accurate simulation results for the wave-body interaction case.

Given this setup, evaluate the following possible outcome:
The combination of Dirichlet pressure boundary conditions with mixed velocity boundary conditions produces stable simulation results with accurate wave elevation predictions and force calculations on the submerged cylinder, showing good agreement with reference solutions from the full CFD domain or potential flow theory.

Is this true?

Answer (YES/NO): YES